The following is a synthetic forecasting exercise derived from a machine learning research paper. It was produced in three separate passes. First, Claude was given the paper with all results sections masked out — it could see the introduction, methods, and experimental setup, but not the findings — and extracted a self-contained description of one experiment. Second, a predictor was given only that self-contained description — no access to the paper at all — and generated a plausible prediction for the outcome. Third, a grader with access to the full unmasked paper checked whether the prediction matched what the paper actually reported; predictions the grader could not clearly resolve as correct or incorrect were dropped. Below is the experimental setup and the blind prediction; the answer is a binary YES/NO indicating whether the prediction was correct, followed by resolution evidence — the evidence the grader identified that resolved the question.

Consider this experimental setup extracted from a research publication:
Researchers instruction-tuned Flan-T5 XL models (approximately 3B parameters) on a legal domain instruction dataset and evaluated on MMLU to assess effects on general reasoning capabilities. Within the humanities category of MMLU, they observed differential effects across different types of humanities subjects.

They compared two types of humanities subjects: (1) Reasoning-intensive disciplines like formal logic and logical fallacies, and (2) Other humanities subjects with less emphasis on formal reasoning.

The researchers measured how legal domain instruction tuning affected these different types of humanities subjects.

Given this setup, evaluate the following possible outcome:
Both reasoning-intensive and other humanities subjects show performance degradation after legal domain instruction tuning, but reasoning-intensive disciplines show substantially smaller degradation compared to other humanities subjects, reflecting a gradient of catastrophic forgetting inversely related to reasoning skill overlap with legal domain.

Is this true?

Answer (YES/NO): NO